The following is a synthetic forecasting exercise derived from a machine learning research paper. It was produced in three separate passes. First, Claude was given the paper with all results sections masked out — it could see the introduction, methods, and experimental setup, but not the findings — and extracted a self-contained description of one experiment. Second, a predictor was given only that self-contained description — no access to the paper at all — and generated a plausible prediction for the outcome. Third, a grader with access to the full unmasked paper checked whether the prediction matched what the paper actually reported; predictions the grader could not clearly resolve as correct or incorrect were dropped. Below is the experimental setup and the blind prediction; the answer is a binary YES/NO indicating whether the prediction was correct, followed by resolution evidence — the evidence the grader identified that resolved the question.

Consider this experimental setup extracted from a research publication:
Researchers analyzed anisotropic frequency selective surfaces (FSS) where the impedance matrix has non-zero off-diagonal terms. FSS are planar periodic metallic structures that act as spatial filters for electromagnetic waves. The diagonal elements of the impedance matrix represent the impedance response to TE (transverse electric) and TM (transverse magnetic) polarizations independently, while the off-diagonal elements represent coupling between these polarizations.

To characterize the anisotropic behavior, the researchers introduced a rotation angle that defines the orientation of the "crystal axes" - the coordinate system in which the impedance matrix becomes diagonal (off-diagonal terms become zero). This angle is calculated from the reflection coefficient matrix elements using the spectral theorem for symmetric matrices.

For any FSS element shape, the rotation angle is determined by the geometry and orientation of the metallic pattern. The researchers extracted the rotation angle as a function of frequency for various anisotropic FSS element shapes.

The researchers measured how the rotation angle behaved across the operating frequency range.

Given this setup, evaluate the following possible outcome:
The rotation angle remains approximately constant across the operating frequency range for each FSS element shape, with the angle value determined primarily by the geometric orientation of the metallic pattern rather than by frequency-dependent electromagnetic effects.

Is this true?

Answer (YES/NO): NO